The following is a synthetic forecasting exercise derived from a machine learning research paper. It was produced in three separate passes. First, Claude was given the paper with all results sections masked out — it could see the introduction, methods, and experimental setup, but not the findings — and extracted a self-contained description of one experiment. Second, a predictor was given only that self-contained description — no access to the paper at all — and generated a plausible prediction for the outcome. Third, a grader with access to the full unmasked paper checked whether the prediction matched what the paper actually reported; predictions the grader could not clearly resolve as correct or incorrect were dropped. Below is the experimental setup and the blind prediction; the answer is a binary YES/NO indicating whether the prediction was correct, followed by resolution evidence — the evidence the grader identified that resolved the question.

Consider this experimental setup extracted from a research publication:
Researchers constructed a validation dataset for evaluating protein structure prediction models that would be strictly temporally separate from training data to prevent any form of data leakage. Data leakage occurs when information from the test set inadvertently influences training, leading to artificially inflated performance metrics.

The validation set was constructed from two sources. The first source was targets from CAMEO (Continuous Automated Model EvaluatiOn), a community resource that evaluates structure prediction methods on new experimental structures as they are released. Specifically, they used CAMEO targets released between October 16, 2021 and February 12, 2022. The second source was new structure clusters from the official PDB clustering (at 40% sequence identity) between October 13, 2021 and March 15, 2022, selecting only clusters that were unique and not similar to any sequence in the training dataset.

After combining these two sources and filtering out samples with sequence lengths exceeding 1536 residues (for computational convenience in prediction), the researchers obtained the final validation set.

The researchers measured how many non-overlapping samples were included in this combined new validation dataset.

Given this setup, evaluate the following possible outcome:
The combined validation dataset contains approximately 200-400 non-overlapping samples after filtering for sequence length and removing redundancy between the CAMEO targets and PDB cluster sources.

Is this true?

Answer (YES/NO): NO